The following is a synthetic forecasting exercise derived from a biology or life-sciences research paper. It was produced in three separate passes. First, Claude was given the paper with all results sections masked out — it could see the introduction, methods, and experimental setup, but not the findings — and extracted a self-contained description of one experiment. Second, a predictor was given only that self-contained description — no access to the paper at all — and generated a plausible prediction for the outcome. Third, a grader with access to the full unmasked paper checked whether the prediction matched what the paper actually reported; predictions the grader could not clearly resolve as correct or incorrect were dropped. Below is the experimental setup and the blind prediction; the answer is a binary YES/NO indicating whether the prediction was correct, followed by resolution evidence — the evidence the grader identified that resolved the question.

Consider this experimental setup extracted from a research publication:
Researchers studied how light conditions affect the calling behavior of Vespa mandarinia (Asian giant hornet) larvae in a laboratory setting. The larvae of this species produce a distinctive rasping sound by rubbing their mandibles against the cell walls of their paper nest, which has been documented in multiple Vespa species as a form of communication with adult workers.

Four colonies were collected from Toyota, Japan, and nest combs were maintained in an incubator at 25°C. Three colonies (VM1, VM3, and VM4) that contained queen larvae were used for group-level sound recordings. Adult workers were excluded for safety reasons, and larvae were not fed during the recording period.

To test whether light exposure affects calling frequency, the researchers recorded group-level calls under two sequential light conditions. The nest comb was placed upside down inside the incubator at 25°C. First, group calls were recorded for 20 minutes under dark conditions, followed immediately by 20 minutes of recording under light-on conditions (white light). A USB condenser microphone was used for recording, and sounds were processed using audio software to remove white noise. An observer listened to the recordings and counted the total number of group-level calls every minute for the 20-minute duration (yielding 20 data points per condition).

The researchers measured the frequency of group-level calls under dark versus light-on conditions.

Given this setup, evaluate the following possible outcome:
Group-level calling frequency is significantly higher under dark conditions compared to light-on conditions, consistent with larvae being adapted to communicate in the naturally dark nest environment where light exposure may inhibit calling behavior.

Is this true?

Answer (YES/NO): NO